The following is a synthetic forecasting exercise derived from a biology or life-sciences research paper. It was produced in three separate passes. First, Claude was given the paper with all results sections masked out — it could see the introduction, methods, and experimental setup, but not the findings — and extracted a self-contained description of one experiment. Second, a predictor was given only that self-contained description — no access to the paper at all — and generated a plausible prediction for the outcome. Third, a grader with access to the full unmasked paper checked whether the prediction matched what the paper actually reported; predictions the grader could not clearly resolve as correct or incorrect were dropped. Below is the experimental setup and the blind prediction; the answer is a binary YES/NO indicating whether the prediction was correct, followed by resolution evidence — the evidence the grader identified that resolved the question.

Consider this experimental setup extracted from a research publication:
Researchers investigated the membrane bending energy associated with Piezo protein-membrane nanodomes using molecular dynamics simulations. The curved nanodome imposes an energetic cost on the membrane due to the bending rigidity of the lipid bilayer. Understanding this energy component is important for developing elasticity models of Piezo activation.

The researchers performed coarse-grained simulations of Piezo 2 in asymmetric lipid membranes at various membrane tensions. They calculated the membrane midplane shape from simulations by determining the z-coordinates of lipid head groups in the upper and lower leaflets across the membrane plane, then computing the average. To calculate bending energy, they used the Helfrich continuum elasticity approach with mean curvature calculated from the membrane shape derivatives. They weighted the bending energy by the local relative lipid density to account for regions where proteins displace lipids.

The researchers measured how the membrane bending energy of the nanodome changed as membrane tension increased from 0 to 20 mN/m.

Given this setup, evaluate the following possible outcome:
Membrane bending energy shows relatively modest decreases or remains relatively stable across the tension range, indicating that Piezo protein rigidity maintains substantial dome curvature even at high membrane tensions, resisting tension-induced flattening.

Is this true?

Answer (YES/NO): NO